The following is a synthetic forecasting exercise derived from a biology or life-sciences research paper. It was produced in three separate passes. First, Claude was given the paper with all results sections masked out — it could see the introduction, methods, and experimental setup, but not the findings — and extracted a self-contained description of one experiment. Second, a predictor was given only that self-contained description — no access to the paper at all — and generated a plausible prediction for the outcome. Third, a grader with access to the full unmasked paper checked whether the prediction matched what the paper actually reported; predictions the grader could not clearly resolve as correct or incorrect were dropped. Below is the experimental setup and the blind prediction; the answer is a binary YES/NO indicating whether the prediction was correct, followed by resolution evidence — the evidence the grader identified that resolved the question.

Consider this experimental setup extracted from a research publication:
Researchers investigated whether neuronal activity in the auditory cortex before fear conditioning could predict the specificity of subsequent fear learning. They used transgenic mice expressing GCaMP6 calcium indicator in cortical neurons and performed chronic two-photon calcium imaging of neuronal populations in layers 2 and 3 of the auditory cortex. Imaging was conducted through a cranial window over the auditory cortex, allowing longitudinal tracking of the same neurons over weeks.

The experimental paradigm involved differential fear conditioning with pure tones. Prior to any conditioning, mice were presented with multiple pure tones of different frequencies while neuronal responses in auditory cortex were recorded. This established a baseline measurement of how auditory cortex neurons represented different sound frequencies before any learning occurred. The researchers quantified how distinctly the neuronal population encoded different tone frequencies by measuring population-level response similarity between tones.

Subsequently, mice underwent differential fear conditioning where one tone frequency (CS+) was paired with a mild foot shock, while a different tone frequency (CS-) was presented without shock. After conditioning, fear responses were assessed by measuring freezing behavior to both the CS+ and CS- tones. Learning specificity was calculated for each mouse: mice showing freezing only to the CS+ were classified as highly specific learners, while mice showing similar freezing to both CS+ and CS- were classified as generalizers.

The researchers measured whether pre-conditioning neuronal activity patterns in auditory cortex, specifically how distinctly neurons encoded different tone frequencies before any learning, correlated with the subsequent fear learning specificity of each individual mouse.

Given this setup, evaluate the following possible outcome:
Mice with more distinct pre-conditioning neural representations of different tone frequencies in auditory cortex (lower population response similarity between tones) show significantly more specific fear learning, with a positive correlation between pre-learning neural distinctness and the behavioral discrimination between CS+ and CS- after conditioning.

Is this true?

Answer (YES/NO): YES